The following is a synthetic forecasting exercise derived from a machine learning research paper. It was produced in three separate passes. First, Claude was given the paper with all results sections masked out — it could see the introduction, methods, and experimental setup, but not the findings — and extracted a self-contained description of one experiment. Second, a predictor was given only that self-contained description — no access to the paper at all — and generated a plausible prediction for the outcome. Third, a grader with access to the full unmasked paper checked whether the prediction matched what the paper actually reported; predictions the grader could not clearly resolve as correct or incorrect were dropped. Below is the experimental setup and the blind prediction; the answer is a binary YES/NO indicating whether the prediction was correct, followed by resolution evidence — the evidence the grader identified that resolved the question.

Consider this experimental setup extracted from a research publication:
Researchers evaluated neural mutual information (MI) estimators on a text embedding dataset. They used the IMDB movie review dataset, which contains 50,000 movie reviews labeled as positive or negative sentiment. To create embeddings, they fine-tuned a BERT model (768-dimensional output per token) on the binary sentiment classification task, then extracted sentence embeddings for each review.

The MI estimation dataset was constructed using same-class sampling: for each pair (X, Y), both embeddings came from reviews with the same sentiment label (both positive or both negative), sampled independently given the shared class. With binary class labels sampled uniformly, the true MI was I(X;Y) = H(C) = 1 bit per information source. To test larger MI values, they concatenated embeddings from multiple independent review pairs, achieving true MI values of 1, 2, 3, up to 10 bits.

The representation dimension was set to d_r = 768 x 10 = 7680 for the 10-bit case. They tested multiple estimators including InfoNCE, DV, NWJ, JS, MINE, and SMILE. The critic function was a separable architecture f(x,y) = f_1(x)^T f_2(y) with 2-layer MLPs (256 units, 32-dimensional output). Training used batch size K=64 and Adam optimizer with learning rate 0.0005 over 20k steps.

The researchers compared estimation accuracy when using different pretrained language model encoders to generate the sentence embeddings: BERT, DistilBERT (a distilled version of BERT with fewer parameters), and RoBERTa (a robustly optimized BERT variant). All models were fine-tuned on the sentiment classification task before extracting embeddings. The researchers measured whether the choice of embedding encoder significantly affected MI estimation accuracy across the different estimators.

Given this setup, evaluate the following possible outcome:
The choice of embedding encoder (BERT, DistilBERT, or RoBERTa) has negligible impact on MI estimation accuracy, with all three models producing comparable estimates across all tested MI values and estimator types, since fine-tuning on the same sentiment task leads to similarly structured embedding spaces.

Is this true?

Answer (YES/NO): YES